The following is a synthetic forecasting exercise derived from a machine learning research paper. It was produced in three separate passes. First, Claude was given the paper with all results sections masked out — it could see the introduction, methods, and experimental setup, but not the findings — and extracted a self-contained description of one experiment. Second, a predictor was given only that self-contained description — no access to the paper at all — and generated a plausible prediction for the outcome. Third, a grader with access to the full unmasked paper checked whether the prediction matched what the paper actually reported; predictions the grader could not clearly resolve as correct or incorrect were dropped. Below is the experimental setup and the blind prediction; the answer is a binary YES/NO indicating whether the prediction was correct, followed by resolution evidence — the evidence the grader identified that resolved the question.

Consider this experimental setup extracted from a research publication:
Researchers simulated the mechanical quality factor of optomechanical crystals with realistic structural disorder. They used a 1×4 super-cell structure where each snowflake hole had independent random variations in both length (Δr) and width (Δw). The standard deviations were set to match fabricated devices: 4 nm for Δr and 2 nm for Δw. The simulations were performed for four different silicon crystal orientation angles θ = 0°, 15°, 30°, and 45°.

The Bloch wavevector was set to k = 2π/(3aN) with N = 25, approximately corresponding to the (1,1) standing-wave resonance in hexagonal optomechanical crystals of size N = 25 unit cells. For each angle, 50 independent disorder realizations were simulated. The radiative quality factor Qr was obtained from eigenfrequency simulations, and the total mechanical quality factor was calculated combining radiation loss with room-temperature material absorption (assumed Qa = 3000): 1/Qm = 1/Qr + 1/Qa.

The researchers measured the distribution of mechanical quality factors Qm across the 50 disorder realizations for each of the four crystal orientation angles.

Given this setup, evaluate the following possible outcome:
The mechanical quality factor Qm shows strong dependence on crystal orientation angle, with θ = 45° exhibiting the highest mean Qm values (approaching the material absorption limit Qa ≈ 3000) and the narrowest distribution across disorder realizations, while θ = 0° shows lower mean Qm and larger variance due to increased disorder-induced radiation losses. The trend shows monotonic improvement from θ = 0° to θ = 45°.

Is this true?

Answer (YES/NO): NO